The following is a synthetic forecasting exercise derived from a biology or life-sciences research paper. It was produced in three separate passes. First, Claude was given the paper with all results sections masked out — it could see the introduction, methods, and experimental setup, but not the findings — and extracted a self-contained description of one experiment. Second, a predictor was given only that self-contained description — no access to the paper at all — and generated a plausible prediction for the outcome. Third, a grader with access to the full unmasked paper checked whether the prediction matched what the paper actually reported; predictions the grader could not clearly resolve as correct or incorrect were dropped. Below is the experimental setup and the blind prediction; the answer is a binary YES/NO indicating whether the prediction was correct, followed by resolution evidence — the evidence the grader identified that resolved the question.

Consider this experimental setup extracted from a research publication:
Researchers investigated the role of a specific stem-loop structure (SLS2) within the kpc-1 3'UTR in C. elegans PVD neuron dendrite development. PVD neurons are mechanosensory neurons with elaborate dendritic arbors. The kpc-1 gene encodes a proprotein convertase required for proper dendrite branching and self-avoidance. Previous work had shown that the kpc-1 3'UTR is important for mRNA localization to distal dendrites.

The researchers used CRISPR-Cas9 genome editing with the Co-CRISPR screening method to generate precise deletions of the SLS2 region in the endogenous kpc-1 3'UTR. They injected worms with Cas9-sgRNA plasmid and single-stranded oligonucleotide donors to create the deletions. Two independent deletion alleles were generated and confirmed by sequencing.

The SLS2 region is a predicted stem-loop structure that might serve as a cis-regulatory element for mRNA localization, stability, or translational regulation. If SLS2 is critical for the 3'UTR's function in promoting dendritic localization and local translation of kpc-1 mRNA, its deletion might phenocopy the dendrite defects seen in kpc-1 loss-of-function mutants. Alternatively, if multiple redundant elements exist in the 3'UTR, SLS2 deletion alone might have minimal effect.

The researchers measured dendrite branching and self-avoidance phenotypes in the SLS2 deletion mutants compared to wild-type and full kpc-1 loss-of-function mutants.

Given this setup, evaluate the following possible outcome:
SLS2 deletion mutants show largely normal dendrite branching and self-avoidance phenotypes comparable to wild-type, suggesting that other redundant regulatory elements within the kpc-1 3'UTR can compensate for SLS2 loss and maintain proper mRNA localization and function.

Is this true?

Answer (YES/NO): NO